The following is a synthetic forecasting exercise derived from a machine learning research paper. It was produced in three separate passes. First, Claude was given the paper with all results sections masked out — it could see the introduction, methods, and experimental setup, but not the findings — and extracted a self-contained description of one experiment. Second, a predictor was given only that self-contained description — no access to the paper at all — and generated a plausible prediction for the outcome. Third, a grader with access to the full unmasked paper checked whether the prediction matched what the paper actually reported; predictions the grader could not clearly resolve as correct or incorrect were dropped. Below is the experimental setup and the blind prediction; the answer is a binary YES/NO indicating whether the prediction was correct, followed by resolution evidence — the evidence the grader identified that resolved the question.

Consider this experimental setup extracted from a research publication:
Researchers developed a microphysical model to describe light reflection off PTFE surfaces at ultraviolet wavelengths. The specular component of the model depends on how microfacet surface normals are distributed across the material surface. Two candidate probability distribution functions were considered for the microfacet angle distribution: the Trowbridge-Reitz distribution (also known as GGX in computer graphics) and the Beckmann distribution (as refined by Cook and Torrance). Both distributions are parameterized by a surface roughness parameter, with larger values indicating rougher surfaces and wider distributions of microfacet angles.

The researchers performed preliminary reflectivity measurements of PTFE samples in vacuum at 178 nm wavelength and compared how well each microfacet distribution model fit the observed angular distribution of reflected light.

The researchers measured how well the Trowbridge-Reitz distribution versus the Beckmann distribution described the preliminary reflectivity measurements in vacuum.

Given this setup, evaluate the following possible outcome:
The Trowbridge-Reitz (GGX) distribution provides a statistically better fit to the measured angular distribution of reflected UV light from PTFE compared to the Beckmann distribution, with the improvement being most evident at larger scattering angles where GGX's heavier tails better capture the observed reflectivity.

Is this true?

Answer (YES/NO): NO